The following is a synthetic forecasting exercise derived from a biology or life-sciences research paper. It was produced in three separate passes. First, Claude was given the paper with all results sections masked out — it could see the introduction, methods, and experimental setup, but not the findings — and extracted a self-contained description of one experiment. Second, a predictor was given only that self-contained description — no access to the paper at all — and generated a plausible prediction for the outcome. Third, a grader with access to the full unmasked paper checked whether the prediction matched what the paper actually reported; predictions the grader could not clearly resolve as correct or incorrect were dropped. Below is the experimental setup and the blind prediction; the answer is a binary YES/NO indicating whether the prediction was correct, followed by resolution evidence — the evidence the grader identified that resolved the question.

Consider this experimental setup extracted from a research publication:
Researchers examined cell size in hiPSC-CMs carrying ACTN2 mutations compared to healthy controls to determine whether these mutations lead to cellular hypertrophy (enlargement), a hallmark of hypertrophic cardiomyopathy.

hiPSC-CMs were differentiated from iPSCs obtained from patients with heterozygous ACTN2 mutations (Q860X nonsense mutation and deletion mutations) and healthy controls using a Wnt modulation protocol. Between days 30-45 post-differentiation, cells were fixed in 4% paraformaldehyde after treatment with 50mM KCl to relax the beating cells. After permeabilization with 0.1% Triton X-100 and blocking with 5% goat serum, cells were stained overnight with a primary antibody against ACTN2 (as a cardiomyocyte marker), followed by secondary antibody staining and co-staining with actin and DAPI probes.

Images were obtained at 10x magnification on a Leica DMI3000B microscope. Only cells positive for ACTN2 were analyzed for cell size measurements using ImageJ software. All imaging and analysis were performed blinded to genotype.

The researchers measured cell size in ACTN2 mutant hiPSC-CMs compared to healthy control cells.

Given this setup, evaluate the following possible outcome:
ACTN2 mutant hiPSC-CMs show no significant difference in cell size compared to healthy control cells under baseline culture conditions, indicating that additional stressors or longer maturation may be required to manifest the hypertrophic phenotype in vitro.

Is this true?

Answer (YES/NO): NO